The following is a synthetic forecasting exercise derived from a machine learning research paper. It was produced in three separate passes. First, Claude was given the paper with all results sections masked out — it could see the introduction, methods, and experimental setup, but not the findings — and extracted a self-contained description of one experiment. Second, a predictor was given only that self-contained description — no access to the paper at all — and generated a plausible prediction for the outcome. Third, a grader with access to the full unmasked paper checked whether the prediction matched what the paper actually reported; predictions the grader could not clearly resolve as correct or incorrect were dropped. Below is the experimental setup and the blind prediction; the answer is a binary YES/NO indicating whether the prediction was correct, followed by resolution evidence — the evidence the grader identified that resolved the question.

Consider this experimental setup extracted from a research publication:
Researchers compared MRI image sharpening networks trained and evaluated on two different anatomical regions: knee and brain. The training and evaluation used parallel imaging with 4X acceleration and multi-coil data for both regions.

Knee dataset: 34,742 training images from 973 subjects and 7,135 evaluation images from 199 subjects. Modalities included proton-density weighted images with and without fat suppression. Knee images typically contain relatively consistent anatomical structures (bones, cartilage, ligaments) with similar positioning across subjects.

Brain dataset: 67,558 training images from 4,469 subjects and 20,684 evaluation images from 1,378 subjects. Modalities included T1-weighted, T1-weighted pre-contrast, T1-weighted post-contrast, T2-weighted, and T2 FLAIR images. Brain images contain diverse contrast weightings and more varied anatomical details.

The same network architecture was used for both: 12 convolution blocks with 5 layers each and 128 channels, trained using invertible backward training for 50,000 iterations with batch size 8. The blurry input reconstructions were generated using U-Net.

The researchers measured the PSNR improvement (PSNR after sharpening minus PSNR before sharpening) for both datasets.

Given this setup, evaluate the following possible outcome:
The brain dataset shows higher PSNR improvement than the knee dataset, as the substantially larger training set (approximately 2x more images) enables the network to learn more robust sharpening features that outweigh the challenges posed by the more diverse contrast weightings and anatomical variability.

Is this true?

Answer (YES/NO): NO